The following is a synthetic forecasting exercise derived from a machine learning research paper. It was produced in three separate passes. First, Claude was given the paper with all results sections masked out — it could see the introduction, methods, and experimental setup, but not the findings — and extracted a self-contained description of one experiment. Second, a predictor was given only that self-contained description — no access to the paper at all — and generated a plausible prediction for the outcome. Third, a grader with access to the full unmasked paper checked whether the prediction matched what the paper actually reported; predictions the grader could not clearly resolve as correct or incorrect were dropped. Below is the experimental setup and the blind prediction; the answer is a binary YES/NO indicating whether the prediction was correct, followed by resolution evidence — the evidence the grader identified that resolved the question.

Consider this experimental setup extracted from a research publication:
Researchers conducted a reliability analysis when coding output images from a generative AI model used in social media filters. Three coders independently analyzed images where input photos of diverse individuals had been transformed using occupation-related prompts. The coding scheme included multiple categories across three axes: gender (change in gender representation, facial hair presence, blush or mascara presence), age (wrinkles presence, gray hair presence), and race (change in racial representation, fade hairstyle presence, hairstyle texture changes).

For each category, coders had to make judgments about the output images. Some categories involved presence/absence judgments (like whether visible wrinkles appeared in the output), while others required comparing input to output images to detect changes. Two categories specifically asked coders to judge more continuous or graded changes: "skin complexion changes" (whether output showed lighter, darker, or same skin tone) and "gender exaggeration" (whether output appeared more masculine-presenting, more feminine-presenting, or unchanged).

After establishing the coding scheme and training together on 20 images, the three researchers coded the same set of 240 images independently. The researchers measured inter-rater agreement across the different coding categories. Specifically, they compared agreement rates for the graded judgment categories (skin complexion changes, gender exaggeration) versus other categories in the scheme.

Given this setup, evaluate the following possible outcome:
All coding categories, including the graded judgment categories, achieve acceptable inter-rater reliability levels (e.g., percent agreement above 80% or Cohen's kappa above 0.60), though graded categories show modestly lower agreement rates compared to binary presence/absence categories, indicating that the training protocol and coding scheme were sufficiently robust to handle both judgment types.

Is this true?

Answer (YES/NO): NO